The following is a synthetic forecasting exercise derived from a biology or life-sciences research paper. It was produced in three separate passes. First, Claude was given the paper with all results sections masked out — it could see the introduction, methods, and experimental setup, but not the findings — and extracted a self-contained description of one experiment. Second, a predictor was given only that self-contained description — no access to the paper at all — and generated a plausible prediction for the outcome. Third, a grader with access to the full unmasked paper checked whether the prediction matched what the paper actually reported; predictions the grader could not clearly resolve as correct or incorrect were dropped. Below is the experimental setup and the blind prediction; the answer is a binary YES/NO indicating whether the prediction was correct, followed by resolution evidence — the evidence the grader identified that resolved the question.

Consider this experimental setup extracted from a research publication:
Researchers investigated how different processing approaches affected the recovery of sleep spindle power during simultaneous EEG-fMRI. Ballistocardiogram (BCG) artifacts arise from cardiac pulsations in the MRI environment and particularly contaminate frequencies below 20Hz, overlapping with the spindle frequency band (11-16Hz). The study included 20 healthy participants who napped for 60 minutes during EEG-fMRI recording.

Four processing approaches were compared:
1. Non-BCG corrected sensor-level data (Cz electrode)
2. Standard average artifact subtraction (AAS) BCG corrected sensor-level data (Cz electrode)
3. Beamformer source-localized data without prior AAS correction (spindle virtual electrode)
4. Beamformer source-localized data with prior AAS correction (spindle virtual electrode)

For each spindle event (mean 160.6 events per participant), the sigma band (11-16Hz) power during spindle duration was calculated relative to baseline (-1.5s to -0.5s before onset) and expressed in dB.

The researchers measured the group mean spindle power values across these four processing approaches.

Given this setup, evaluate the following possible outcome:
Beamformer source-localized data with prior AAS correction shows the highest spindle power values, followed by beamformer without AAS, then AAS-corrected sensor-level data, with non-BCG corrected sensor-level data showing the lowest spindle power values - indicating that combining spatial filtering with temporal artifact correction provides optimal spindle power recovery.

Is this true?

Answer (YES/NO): NO